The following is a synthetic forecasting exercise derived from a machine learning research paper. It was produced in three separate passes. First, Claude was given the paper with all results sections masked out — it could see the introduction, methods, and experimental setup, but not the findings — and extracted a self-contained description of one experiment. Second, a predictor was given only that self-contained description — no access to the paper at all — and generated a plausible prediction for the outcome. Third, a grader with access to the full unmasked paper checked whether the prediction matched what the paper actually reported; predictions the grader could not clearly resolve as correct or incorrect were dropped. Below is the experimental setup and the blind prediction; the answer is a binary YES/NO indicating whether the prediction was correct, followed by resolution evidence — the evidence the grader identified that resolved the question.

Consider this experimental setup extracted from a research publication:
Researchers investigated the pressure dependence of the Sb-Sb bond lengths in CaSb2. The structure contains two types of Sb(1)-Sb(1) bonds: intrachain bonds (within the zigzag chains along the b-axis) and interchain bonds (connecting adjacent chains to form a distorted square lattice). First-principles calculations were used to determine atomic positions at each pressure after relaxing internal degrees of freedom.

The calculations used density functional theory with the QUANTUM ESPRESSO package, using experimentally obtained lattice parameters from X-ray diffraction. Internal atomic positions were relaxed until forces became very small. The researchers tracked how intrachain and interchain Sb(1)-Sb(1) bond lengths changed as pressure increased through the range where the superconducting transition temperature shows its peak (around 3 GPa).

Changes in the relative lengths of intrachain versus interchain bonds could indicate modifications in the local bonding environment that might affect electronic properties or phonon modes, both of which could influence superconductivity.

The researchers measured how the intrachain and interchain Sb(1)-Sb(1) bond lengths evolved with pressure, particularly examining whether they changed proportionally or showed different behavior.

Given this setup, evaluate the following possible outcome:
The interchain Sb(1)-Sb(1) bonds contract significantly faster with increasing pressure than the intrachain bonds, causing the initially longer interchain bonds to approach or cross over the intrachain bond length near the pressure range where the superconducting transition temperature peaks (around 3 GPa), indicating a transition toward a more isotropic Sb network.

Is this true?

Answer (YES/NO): NO